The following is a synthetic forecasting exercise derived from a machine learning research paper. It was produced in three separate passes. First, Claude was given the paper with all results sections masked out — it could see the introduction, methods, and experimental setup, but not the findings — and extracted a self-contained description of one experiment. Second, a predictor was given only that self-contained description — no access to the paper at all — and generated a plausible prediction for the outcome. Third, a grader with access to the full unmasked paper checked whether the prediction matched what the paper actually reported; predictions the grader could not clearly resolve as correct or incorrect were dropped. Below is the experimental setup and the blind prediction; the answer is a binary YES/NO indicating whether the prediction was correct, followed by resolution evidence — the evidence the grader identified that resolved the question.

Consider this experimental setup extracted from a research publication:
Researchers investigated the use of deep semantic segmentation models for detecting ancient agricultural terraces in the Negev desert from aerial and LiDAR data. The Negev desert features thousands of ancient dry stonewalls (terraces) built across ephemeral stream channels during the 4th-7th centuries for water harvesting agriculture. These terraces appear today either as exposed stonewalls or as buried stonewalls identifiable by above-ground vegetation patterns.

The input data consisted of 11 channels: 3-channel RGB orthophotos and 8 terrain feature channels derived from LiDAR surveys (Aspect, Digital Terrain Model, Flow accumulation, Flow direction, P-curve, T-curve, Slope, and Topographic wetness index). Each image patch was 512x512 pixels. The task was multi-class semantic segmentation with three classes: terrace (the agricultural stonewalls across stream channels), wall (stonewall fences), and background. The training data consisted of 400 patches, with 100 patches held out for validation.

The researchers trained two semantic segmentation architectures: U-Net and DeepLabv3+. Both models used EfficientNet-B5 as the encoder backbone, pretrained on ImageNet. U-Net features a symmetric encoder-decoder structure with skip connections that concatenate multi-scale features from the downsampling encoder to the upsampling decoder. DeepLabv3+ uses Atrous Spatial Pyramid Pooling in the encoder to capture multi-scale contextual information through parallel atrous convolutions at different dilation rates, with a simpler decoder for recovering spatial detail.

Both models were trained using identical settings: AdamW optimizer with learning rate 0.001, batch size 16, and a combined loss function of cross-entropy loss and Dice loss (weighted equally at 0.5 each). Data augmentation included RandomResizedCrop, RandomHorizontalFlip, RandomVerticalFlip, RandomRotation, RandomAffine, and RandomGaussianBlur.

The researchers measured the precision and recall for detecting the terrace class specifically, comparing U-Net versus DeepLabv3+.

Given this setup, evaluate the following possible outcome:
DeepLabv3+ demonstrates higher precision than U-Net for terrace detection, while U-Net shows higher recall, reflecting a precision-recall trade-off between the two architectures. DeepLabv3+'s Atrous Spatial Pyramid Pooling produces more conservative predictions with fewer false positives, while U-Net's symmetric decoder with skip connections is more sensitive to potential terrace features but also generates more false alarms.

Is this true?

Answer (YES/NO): NO